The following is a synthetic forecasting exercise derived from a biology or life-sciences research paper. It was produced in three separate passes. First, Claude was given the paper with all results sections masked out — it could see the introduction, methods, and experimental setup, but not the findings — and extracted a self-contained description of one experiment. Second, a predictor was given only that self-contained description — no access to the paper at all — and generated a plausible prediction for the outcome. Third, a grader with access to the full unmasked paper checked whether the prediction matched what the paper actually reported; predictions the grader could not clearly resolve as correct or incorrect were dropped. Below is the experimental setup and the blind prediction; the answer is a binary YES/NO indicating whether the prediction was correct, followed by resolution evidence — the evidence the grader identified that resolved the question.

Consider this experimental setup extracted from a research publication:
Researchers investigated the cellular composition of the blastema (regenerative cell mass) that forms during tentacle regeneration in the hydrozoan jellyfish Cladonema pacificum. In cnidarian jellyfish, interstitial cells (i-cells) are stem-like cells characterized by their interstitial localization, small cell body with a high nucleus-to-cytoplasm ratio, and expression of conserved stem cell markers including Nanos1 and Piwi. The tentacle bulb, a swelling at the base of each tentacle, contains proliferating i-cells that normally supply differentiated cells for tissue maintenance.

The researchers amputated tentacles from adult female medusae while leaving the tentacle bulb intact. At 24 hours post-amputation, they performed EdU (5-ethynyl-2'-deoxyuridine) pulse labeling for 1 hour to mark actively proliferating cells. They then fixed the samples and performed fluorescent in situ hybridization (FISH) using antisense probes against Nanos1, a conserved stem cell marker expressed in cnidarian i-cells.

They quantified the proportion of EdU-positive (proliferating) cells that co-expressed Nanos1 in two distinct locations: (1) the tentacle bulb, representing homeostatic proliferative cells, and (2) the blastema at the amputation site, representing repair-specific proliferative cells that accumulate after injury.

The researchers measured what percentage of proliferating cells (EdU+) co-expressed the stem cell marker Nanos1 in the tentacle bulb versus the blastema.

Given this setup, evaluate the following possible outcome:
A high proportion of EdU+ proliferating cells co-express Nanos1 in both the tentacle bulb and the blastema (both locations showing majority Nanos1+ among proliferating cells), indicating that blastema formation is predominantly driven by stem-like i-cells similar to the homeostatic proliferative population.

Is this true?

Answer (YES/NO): NO